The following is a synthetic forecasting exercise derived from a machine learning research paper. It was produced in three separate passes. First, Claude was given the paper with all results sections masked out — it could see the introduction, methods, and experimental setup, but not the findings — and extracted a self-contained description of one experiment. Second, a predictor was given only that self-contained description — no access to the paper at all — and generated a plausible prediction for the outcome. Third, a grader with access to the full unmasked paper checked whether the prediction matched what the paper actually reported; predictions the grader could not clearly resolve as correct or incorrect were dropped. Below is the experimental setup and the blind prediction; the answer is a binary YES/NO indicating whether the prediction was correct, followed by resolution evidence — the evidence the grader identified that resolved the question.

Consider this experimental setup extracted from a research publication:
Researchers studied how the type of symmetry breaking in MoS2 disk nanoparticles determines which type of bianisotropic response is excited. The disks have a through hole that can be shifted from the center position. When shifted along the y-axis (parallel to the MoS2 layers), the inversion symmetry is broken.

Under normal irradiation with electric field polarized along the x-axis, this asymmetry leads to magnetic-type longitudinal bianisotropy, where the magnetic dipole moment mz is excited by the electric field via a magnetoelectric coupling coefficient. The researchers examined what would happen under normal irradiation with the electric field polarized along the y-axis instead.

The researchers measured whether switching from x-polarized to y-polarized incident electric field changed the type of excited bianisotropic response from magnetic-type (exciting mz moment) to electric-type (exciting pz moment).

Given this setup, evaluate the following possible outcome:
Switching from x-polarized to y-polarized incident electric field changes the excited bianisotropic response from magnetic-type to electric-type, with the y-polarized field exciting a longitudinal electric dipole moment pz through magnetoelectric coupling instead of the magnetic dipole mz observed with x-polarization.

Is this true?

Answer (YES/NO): YES